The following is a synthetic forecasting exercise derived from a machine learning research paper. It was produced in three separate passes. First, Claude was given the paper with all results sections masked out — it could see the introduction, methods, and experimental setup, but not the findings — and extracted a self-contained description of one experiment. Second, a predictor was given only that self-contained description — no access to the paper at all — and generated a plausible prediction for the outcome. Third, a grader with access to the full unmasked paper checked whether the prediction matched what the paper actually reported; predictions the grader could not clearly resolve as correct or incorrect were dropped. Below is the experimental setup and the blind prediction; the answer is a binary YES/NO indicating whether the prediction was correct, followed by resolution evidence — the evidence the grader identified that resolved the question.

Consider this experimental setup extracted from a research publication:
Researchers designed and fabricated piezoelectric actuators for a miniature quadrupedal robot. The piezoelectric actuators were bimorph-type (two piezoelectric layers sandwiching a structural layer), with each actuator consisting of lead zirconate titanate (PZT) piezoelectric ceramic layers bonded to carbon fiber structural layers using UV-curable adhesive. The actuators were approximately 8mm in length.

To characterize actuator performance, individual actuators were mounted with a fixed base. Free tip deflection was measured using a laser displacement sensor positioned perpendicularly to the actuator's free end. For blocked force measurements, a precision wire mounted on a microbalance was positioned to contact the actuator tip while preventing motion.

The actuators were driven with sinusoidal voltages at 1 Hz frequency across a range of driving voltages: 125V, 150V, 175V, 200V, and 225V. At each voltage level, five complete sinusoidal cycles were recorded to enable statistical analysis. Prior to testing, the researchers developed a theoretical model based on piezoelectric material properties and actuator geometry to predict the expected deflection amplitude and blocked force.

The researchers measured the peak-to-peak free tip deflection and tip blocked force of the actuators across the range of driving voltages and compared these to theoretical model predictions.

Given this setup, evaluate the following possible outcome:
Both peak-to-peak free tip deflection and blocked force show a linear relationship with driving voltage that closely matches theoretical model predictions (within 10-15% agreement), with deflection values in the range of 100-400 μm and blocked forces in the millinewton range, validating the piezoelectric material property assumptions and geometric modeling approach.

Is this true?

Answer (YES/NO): NO